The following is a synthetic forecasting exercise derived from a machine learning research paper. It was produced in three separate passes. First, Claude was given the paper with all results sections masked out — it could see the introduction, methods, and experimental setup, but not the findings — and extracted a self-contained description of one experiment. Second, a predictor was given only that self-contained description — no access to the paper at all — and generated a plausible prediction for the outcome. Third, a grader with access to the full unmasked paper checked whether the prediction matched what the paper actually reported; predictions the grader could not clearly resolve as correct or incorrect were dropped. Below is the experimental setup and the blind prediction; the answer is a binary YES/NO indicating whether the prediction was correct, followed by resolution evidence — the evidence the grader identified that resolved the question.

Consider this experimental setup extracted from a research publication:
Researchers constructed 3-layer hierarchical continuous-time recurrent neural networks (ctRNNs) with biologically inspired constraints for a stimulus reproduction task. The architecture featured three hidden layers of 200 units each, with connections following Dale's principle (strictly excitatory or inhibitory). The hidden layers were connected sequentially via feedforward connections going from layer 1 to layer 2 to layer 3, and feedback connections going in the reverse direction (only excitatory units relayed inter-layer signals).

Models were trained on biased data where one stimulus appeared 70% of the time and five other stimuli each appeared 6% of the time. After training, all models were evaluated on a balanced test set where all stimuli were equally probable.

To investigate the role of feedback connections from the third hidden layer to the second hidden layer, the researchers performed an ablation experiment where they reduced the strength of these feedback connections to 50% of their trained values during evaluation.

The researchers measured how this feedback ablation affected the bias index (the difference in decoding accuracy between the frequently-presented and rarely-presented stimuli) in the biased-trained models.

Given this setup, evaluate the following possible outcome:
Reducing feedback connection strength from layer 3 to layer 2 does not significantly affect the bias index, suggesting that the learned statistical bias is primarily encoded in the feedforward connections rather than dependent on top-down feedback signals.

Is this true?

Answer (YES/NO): NO